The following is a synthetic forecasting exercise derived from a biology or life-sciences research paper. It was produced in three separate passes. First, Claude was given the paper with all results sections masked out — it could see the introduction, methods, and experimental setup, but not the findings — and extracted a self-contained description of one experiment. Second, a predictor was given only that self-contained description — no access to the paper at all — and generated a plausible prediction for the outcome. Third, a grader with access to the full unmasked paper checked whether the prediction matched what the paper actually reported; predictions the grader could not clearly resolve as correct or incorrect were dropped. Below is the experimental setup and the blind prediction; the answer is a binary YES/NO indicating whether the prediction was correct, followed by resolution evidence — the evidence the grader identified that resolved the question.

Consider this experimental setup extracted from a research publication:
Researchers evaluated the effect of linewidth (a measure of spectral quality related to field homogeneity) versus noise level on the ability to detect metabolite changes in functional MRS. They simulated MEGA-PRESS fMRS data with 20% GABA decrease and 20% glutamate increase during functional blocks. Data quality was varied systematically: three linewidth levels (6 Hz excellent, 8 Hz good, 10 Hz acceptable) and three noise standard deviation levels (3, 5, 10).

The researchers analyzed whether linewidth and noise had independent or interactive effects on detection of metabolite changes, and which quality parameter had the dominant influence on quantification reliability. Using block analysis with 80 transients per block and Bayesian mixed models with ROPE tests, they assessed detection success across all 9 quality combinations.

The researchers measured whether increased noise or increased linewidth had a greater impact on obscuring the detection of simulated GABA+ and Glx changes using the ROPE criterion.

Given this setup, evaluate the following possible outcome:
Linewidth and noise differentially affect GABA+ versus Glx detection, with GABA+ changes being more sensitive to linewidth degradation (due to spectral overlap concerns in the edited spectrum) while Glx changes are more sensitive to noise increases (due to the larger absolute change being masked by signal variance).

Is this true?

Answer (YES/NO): NO